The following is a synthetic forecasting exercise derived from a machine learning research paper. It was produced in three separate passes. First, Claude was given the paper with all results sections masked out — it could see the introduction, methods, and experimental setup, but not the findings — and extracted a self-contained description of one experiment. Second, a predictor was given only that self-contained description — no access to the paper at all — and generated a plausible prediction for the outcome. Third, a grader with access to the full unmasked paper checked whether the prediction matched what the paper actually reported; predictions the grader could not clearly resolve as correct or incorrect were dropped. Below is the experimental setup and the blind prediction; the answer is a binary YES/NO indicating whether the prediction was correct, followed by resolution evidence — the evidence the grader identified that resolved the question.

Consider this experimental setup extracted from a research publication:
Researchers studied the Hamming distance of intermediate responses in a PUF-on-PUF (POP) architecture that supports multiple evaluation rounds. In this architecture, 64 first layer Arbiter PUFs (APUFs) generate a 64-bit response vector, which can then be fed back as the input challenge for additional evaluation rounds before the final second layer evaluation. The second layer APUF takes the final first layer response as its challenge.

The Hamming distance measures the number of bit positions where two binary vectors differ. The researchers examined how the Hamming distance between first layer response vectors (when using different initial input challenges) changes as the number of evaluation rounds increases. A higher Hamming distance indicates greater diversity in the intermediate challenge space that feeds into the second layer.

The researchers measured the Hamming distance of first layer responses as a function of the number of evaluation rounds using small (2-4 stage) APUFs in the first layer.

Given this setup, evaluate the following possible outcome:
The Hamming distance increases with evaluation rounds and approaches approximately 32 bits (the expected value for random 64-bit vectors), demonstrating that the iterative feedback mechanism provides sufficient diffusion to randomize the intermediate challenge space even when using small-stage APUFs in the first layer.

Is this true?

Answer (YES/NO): NO